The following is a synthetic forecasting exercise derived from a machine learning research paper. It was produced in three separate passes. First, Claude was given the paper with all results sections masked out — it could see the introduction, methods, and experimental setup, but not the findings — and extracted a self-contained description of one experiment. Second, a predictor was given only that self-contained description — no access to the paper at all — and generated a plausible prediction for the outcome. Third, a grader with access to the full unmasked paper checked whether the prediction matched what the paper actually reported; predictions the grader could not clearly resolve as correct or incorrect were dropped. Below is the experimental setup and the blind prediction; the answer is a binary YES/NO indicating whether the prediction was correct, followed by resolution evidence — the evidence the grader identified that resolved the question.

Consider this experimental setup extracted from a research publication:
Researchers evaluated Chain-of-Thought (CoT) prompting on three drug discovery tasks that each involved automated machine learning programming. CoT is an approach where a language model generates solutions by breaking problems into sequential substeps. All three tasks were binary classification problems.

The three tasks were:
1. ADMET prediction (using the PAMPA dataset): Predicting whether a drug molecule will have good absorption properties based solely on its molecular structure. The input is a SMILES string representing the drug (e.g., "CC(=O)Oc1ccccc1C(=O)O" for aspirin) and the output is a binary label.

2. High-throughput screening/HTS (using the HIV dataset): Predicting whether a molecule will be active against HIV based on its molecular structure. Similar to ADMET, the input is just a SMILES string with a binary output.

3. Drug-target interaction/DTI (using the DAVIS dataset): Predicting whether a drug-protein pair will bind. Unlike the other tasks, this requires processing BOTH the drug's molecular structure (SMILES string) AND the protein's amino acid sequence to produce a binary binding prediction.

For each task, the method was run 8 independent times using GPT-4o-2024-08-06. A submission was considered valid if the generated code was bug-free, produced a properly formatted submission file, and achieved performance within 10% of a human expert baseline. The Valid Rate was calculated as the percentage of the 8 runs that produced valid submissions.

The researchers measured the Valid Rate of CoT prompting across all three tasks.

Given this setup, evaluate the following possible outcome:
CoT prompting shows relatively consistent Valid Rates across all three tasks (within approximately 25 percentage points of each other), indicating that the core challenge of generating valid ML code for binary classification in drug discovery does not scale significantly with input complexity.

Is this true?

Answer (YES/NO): NO